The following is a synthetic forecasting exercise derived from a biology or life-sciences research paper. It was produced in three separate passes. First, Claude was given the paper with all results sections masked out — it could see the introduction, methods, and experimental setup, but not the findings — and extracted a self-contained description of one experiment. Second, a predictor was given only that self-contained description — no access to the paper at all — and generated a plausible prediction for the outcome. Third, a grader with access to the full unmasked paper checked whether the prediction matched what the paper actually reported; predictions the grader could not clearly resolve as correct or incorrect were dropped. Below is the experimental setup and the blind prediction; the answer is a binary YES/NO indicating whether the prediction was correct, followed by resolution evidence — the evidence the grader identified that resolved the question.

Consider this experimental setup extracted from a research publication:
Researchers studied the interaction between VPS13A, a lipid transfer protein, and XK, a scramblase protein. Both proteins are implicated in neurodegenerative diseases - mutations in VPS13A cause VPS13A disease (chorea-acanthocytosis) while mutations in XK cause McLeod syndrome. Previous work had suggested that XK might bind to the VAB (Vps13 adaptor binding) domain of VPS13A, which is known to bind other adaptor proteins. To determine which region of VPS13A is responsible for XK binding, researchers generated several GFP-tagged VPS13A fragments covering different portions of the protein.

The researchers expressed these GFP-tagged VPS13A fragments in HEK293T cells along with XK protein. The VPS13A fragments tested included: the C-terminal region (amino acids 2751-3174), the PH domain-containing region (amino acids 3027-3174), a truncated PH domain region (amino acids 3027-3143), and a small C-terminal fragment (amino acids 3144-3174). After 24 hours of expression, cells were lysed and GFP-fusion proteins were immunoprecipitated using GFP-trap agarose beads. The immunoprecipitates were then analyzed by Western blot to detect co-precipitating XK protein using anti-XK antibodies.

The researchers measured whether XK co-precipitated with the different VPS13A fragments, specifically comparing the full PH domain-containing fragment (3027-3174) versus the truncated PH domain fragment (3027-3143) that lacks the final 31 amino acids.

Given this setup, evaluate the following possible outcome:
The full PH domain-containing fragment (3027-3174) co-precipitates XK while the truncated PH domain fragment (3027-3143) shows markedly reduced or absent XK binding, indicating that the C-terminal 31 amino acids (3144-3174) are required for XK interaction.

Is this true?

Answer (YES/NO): YES